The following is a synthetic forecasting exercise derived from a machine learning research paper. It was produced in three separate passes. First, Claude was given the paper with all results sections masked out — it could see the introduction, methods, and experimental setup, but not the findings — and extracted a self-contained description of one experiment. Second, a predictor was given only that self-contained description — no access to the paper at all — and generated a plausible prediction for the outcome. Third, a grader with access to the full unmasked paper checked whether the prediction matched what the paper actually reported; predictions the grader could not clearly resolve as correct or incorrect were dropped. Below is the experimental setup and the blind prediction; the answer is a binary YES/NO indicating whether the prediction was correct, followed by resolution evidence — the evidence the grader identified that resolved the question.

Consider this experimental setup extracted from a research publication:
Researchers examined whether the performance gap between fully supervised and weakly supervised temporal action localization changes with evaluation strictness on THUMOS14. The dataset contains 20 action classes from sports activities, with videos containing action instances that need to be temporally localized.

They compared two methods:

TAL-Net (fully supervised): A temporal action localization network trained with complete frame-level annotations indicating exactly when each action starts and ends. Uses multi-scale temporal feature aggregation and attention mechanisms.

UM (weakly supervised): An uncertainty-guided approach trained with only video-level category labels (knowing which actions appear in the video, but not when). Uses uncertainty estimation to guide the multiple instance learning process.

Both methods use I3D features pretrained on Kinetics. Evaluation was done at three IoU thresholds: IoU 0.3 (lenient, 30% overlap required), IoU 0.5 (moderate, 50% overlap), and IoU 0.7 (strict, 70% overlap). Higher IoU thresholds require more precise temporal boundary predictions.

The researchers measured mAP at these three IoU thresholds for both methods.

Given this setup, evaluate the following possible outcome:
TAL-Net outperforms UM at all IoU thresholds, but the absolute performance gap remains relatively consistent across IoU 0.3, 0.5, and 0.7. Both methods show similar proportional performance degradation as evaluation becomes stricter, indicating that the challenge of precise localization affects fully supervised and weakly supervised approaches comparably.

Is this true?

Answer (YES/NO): NO